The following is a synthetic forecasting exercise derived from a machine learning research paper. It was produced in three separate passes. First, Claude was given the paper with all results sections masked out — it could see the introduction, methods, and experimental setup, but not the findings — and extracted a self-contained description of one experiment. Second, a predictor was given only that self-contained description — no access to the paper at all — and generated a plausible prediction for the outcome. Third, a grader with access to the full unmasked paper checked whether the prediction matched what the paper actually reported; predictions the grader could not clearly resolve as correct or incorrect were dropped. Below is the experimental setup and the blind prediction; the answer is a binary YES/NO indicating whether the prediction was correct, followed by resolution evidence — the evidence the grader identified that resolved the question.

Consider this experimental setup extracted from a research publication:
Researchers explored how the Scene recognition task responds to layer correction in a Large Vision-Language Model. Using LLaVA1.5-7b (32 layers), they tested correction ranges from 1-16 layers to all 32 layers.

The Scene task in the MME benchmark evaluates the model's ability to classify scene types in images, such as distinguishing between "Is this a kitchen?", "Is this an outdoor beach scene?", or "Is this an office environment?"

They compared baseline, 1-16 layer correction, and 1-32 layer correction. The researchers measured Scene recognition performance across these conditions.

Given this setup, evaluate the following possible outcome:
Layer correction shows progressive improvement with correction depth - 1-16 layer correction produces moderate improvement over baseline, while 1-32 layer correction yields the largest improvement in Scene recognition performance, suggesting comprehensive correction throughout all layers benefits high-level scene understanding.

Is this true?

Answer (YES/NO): NO